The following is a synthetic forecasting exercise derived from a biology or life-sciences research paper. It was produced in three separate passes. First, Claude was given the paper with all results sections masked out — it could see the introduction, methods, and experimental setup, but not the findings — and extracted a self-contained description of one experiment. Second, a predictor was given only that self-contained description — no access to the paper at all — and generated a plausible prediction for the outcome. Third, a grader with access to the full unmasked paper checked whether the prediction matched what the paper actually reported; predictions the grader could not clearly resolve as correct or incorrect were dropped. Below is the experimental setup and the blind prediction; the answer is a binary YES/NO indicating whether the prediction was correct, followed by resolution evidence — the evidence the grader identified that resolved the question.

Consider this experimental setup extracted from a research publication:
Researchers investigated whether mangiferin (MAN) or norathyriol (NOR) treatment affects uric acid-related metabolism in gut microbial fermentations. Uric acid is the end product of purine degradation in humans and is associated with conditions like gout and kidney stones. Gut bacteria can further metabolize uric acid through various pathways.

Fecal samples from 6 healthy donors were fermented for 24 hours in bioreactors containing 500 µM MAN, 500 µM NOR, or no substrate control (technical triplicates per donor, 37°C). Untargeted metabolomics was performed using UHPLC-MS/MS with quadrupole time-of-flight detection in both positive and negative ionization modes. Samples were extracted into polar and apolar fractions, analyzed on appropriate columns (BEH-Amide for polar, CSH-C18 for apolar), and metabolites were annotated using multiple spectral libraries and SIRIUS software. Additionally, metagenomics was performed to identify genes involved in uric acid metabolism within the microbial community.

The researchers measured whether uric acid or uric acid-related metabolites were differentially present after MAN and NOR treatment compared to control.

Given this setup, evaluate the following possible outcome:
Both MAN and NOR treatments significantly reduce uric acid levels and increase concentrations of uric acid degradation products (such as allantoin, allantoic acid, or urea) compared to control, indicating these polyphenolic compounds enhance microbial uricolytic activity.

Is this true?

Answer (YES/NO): NO